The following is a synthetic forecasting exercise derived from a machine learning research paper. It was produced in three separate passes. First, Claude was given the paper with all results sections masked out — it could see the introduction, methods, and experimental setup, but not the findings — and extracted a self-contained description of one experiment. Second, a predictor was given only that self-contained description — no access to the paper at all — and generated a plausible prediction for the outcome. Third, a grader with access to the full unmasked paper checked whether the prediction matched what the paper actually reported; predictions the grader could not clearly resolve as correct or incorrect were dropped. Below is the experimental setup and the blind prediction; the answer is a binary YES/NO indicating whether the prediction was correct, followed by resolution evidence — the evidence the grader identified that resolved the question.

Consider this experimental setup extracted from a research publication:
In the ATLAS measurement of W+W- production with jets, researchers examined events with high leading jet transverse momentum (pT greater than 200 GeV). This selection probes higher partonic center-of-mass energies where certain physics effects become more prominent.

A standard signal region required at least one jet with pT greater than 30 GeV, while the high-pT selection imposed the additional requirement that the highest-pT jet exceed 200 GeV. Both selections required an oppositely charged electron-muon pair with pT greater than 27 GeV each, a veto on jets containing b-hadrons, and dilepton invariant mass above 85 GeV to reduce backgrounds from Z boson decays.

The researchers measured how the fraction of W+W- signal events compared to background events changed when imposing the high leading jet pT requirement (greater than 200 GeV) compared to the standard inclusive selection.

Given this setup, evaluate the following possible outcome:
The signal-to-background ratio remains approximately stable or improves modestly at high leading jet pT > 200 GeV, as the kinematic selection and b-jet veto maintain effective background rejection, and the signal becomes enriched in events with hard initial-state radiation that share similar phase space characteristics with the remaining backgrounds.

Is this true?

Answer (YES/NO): YES